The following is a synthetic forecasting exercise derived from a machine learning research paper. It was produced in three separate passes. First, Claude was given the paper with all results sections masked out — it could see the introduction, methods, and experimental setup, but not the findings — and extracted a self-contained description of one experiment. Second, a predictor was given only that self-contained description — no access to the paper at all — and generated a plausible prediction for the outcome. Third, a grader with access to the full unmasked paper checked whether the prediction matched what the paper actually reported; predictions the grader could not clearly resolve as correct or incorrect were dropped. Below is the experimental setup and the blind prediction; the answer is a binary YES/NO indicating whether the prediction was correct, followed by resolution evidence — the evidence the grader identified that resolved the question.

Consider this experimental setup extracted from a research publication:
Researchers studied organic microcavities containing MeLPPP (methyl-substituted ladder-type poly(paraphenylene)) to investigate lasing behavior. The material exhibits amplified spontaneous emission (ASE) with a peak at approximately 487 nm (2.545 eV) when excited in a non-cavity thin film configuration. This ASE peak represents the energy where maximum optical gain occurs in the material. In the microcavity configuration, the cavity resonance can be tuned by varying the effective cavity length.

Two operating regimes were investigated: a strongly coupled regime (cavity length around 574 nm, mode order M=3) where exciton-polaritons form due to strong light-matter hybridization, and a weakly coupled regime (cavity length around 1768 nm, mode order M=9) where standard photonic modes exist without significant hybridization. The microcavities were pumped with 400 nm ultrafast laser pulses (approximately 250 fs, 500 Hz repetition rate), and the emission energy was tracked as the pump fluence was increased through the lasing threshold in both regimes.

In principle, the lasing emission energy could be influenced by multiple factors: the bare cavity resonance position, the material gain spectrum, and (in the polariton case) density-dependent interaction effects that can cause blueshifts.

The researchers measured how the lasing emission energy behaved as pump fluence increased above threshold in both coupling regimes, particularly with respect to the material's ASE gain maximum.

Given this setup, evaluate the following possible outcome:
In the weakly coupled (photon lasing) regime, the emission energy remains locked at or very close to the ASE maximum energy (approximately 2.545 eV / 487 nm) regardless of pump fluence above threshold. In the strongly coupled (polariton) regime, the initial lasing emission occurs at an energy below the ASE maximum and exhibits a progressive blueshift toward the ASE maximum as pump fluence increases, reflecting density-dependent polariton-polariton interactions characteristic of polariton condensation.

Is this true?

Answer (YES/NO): NO